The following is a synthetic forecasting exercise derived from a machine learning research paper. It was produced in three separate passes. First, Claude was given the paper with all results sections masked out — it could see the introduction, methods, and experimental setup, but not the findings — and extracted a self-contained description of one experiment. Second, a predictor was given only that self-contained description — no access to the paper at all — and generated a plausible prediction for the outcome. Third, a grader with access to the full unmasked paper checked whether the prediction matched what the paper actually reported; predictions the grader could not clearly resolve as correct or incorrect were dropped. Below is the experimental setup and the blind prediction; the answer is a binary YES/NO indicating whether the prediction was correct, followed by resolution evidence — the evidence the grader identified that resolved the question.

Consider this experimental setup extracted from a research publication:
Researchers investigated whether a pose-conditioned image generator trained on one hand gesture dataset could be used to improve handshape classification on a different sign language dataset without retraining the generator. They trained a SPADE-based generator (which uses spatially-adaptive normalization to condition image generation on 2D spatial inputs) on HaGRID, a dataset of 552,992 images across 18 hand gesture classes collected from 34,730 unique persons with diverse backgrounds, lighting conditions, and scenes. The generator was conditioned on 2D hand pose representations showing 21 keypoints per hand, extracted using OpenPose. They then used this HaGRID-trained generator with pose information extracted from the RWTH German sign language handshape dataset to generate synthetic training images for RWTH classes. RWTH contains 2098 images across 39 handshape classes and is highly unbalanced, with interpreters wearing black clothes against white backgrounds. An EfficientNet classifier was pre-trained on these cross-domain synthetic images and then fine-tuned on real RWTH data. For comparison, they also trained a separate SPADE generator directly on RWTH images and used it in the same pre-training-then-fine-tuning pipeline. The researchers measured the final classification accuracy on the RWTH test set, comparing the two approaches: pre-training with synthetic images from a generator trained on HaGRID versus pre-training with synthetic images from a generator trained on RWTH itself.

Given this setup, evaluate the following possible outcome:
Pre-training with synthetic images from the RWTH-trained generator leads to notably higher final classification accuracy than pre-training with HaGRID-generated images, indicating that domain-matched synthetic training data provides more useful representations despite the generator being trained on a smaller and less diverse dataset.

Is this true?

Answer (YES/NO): NO